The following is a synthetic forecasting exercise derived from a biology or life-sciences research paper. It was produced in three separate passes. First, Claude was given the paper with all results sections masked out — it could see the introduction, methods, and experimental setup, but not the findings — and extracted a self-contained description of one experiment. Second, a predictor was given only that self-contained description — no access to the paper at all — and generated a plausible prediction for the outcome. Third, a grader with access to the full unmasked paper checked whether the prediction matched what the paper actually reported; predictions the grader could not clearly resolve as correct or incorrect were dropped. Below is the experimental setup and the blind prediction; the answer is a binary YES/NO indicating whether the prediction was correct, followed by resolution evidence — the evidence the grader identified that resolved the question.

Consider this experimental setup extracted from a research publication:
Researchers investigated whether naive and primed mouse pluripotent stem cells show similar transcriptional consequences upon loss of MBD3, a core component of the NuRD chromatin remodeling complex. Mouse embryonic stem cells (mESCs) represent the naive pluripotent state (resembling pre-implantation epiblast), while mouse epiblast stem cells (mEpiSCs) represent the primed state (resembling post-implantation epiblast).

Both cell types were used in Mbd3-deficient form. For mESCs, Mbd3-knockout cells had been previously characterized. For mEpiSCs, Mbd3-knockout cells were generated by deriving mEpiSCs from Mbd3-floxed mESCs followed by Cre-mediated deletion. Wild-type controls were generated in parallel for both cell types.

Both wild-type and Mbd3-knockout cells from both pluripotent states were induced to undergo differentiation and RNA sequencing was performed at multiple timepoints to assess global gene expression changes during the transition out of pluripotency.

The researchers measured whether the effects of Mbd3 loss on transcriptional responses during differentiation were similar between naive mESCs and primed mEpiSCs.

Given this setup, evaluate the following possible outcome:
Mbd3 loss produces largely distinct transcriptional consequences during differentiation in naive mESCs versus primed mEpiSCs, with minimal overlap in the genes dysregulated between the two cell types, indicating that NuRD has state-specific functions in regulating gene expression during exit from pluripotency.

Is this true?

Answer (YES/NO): NO